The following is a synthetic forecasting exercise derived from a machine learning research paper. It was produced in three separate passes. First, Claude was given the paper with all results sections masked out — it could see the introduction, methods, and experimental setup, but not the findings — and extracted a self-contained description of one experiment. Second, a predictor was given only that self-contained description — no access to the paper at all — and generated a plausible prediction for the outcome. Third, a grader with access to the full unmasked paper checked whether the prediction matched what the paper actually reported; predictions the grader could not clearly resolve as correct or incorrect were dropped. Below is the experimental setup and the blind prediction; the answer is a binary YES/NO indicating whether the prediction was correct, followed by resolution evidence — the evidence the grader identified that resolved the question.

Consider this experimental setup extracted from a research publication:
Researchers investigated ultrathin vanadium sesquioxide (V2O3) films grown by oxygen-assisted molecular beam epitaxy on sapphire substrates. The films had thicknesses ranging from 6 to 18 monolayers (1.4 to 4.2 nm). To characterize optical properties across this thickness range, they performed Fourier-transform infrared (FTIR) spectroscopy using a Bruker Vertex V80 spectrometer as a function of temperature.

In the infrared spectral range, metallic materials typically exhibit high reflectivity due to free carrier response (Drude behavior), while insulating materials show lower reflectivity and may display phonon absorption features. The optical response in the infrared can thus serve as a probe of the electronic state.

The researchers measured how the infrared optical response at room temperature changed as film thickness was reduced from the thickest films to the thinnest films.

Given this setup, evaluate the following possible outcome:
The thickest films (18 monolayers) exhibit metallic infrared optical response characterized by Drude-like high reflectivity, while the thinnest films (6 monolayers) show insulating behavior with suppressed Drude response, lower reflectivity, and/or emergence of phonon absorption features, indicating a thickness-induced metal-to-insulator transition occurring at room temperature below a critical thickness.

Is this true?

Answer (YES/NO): YES